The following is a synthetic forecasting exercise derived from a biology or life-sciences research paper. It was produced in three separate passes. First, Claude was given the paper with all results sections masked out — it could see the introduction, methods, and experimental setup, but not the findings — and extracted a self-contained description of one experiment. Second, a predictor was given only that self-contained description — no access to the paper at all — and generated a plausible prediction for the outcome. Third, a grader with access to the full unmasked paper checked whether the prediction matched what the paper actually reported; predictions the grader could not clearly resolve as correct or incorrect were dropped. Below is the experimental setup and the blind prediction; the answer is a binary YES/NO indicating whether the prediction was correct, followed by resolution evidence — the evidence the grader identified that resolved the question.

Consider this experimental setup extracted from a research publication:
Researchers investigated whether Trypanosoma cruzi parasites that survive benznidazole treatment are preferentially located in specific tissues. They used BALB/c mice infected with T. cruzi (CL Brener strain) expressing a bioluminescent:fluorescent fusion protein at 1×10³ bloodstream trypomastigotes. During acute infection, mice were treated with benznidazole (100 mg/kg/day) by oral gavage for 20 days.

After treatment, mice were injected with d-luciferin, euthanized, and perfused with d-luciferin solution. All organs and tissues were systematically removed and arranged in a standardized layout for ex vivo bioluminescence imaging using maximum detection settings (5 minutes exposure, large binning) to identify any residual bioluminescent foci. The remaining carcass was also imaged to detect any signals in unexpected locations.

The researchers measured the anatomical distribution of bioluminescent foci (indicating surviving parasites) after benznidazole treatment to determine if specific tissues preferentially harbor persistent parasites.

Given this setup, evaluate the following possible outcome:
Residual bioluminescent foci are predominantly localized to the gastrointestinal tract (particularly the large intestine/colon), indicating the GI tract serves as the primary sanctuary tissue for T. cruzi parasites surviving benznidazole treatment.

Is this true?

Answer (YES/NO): NO